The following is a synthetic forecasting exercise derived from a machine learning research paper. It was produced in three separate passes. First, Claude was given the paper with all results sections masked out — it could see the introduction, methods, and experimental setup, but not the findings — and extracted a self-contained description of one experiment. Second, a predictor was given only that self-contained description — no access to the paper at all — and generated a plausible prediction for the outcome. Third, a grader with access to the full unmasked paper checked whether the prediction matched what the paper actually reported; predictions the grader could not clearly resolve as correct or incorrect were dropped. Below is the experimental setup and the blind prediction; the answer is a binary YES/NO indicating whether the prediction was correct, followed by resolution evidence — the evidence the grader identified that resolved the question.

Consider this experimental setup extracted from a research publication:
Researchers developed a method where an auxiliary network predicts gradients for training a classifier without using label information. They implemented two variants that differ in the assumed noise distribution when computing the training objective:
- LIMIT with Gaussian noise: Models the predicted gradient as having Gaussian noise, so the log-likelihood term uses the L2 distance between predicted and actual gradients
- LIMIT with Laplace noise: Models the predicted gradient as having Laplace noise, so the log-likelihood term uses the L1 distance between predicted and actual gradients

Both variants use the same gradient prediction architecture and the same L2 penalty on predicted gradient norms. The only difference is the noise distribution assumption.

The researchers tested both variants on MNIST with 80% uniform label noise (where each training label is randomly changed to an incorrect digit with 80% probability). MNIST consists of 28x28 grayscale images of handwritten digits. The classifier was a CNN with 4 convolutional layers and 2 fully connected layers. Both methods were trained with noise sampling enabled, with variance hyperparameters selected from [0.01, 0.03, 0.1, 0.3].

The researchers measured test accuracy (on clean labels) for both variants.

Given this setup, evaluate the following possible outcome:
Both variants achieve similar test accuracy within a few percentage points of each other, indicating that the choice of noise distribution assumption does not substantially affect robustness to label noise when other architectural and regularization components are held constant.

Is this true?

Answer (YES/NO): NO